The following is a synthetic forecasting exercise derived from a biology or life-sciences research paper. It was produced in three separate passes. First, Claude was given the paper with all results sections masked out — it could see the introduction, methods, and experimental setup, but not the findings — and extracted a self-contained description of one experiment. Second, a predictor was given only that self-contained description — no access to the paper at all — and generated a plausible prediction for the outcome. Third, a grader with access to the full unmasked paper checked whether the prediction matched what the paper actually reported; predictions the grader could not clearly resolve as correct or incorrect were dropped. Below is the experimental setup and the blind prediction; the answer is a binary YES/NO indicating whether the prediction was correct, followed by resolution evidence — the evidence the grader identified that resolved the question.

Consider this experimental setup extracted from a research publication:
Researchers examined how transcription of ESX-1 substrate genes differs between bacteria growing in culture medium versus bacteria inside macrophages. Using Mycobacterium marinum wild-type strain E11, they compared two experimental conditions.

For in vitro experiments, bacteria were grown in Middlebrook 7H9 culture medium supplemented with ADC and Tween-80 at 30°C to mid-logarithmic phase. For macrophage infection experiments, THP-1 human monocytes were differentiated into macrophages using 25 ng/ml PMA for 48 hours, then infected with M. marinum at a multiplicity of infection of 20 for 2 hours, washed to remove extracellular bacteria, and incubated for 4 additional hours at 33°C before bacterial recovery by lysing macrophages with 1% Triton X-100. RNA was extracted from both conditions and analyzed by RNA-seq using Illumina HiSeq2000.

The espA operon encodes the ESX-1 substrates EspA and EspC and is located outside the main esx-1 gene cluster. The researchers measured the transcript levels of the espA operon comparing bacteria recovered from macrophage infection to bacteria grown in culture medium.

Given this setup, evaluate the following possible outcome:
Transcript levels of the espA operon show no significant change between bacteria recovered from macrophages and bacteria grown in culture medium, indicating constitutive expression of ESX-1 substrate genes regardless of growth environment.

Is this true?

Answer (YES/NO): NO